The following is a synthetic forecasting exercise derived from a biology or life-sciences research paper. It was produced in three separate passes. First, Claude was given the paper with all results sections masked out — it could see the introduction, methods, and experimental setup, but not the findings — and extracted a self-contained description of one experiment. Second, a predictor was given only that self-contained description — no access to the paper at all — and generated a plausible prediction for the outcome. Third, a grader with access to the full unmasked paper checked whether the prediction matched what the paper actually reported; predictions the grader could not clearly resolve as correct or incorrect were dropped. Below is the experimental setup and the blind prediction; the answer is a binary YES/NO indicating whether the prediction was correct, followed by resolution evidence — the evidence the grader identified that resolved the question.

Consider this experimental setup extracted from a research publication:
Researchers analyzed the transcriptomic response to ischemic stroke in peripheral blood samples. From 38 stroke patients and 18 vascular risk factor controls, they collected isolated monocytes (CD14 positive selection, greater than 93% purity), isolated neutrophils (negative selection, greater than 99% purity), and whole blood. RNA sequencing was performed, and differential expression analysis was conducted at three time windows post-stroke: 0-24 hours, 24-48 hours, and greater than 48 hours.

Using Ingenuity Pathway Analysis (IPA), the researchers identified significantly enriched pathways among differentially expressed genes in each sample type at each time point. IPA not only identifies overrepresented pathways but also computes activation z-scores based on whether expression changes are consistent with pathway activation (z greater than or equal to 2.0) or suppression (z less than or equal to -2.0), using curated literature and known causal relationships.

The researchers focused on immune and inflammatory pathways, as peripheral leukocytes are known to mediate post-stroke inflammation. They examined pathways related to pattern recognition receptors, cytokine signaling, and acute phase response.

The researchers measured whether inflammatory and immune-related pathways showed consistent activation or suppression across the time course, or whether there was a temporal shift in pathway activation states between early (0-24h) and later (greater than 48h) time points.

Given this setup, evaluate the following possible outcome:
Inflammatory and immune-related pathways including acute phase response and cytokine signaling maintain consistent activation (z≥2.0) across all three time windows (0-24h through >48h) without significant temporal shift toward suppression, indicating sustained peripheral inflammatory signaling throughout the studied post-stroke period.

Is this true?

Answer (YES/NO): NO